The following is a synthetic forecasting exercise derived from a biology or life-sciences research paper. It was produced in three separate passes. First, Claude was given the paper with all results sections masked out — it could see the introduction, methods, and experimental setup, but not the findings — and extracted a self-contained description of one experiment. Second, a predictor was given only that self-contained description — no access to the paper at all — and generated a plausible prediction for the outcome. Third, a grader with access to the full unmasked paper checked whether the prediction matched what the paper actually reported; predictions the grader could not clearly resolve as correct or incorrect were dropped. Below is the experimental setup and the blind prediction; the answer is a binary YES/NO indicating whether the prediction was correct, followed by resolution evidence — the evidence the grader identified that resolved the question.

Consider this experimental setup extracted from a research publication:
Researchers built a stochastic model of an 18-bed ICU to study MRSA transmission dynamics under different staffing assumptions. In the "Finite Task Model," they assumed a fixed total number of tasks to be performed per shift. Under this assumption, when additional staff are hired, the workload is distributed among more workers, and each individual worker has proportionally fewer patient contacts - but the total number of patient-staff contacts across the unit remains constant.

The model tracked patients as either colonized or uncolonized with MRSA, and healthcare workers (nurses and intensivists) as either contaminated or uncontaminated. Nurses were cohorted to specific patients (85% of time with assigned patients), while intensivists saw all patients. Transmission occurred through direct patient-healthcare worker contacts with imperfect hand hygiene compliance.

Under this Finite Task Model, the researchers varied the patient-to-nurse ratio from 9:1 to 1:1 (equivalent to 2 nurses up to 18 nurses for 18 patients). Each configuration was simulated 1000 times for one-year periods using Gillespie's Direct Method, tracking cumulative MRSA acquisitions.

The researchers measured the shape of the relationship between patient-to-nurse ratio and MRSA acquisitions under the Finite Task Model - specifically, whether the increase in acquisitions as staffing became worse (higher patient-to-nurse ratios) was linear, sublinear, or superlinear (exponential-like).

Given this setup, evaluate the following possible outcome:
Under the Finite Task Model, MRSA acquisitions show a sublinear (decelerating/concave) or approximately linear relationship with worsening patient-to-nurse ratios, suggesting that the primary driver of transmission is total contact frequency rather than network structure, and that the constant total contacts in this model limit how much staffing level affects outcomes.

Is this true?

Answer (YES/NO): NO